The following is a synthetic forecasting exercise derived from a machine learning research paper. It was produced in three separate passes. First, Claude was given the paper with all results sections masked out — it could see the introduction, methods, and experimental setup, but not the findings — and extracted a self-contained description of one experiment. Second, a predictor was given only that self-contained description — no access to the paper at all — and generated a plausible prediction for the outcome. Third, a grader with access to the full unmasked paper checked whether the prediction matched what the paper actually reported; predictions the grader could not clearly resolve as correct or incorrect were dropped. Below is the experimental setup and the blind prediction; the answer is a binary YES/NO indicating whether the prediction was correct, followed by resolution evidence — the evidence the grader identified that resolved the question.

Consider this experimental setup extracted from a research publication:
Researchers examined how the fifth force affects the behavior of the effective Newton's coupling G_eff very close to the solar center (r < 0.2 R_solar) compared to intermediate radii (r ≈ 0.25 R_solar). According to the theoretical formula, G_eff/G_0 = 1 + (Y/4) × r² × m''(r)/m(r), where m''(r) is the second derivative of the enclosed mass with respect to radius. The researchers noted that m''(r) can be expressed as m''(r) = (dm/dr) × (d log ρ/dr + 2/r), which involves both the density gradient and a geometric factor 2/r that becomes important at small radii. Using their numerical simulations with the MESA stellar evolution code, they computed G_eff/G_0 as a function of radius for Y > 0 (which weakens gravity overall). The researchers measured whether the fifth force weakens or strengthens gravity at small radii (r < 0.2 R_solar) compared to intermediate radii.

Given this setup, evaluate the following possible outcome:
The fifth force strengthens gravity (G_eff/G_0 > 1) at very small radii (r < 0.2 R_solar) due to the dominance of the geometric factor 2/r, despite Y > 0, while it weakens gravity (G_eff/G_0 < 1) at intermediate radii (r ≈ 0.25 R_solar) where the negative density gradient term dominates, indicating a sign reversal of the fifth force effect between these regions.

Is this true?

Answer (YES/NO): YES